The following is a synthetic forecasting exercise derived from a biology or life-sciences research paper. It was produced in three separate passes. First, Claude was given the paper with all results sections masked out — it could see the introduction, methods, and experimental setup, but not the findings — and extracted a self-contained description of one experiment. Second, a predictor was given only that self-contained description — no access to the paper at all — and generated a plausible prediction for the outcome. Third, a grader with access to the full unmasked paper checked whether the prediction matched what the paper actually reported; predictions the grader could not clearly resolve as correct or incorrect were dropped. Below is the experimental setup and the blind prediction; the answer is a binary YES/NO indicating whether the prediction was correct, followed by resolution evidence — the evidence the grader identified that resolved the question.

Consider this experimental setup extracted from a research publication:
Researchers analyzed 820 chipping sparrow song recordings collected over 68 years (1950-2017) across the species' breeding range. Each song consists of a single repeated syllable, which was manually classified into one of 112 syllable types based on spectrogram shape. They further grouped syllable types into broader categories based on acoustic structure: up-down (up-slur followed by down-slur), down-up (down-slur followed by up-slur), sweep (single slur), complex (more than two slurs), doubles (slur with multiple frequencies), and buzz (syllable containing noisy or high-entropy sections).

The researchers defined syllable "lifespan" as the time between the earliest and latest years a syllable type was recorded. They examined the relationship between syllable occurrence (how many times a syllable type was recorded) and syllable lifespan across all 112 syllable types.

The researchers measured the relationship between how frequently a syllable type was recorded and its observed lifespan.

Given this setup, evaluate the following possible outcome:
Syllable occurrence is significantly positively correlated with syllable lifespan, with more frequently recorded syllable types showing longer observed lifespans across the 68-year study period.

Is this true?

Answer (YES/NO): YES